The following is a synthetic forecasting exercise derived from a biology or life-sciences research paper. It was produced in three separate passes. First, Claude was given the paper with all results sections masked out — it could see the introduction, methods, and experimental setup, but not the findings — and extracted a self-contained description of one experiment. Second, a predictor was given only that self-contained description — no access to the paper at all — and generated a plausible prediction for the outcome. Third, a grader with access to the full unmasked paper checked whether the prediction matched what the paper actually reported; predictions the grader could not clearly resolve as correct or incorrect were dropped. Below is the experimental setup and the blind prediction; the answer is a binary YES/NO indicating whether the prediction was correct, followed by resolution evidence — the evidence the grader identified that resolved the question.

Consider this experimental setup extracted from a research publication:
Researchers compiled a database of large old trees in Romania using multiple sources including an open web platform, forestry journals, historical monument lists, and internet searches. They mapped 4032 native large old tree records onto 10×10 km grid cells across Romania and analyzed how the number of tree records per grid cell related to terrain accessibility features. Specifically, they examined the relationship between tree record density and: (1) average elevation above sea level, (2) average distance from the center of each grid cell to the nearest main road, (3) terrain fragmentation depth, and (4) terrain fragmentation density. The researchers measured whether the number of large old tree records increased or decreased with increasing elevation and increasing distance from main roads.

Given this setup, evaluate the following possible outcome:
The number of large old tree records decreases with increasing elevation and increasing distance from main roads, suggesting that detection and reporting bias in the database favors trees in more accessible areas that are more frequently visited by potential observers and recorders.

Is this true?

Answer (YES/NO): NO